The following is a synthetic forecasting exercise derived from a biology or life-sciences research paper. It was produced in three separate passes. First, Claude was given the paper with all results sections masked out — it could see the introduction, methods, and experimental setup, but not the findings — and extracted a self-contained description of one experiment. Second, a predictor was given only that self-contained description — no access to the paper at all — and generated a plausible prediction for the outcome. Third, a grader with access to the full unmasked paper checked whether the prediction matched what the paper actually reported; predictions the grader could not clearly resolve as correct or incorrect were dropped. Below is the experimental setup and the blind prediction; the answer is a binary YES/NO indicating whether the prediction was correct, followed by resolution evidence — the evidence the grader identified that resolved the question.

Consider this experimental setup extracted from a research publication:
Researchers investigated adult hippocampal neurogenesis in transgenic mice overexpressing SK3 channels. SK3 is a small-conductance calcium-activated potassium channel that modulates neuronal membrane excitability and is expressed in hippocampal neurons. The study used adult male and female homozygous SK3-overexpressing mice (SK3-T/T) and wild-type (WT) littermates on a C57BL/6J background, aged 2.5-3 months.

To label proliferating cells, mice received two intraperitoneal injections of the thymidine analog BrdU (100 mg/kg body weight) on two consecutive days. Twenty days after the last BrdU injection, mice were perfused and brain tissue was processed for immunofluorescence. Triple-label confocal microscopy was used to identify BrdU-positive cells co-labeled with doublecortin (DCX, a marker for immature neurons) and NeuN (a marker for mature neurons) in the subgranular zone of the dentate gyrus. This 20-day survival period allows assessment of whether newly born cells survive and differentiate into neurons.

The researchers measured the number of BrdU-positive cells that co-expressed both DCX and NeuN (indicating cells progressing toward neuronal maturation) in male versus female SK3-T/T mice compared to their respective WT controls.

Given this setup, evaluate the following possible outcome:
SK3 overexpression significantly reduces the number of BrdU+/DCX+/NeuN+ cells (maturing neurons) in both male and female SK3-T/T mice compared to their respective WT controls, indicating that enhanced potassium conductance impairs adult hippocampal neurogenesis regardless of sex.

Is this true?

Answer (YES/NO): NO